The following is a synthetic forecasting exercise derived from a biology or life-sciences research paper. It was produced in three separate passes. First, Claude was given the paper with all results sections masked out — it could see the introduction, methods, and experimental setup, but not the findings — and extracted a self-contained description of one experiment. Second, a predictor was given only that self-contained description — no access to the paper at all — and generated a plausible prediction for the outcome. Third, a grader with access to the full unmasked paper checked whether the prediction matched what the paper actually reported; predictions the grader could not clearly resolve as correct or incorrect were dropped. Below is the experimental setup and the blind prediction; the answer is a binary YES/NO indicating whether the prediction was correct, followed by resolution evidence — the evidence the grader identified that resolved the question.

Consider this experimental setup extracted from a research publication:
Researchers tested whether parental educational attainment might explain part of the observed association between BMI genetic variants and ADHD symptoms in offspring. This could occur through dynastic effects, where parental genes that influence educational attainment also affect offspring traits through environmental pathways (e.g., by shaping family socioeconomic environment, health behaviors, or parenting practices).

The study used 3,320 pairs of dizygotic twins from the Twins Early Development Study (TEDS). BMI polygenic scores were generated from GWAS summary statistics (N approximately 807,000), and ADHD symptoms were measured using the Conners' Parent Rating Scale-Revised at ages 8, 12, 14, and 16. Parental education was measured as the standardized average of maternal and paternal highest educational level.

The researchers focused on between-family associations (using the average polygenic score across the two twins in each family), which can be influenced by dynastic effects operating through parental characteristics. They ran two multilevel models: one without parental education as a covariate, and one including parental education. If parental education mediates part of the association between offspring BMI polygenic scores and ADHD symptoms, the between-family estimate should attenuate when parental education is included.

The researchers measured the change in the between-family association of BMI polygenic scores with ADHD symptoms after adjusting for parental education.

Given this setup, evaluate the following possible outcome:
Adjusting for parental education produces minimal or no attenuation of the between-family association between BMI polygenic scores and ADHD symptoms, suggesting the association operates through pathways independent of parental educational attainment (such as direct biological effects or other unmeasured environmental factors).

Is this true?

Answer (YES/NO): NO